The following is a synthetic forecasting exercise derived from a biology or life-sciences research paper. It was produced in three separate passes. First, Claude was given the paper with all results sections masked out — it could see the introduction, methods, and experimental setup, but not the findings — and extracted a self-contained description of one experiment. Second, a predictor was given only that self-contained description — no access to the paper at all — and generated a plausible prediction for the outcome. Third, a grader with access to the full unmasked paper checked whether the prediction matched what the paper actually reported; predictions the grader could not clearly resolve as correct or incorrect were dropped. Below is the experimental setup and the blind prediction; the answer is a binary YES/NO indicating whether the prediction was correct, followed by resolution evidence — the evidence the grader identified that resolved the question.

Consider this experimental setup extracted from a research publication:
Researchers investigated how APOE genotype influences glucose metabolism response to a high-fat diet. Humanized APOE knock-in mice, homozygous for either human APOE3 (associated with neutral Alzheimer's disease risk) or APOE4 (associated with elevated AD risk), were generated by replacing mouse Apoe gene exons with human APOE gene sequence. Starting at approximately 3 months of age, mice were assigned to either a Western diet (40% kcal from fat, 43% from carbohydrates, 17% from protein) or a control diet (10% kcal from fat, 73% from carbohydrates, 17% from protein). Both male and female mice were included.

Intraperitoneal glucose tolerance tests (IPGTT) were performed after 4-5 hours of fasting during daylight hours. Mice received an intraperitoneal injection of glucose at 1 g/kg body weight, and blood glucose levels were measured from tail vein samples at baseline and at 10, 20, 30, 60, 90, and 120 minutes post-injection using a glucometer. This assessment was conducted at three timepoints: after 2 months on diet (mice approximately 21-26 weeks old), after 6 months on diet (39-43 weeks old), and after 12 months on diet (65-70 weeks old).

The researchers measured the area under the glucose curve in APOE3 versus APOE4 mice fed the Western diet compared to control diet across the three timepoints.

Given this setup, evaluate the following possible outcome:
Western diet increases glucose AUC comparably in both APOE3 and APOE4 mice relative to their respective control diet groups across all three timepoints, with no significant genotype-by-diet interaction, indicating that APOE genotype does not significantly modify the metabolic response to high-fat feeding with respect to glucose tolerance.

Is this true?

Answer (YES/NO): NO